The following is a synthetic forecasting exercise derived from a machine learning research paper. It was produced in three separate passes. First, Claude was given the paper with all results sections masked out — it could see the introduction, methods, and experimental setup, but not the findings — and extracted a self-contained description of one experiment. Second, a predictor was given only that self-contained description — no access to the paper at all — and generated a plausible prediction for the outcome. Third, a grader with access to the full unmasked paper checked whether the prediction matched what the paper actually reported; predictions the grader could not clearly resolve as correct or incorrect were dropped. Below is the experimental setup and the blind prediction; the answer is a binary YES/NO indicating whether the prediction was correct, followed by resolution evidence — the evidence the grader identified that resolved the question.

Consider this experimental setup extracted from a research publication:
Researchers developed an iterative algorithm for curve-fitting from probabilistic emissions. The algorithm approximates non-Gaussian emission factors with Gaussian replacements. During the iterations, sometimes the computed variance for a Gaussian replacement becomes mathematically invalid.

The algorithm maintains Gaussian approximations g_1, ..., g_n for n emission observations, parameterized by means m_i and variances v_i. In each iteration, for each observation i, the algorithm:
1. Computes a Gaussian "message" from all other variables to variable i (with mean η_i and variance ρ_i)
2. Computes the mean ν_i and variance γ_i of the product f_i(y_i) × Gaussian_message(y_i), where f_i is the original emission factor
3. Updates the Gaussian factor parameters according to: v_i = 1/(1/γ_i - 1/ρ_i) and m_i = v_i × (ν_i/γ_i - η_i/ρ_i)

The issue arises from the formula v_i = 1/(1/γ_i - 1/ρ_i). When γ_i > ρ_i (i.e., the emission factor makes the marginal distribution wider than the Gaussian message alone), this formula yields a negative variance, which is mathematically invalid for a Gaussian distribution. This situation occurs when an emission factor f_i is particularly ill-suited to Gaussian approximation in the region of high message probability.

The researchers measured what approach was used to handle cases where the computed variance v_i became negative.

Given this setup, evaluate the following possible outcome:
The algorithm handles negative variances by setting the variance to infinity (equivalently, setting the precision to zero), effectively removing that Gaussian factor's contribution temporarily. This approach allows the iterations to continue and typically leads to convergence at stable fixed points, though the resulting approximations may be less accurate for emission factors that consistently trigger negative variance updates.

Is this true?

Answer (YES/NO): YES